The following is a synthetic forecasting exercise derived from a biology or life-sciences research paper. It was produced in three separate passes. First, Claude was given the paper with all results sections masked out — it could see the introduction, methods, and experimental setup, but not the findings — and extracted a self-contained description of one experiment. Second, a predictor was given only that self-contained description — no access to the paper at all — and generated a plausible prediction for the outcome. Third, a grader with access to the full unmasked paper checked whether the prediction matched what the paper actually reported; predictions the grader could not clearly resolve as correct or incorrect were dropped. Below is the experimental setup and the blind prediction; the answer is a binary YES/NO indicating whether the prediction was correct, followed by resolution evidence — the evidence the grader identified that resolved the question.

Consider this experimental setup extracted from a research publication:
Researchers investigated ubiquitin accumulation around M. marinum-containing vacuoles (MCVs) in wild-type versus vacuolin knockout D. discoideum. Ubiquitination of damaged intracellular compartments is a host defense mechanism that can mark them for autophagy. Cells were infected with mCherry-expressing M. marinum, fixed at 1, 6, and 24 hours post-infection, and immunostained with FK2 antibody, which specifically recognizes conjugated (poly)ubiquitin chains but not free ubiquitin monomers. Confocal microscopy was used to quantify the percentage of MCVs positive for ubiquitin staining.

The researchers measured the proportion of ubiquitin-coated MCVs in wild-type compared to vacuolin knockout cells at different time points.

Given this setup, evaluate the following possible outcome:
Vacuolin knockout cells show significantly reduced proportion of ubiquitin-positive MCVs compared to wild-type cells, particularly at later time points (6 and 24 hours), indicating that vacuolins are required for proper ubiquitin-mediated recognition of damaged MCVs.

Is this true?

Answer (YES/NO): NO